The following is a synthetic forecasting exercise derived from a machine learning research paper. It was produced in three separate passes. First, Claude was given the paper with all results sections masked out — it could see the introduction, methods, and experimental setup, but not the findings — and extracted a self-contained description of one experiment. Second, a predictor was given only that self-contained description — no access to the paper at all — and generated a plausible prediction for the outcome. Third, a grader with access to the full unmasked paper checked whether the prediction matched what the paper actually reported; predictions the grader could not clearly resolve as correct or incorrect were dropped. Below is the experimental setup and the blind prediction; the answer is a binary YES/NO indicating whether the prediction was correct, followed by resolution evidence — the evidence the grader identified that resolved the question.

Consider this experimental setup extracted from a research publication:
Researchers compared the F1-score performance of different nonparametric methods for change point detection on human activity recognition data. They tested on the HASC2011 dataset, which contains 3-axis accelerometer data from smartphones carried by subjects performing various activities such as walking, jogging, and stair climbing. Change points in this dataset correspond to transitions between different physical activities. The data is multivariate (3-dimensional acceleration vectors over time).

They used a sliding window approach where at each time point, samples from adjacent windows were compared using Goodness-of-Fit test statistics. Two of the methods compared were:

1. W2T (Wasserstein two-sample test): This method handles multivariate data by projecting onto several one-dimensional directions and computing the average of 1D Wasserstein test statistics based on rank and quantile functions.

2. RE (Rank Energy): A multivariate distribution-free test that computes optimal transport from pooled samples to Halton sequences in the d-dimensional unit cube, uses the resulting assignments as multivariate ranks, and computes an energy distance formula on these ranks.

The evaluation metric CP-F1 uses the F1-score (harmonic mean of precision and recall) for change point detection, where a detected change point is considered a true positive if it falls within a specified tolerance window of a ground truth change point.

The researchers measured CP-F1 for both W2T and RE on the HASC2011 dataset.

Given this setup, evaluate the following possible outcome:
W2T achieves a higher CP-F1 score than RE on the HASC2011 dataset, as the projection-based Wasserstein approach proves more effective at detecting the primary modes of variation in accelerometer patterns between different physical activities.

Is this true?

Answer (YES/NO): YES